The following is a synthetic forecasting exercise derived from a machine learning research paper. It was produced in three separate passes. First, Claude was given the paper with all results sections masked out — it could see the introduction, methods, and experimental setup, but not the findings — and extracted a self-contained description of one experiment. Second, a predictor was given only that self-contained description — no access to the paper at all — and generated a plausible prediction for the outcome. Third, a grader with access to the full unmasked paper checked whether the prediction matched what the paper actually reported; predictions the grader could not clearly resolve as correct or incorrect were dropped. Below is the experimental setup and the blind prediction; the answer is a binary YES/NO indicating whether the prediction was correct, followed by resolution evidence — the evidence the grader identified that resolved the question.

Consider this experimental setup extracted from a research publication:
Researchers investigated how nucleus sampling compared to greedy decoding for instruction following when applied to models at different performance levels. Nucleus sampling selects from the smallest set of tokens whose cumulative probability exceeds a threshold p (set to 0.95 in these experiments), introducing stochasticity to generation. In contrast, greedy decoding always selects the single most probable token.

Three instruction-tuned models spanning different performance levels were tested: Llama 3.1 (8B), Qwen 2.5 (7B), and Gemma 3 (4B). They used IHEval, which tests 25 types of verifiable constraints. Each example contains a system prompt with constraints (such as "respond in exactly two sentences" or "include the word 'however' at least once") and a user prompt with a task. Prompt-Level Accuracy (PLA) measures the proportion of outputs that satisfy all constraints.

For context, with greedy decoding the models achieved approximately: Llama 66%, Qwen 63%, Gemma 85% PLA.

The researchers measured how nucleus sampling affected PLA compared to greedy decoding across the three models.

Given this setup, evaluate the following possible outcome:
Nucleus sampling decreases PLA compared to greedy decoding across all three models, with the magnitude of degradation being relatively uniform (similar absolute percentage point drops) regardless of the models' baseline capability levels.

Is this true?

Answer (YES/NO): NO